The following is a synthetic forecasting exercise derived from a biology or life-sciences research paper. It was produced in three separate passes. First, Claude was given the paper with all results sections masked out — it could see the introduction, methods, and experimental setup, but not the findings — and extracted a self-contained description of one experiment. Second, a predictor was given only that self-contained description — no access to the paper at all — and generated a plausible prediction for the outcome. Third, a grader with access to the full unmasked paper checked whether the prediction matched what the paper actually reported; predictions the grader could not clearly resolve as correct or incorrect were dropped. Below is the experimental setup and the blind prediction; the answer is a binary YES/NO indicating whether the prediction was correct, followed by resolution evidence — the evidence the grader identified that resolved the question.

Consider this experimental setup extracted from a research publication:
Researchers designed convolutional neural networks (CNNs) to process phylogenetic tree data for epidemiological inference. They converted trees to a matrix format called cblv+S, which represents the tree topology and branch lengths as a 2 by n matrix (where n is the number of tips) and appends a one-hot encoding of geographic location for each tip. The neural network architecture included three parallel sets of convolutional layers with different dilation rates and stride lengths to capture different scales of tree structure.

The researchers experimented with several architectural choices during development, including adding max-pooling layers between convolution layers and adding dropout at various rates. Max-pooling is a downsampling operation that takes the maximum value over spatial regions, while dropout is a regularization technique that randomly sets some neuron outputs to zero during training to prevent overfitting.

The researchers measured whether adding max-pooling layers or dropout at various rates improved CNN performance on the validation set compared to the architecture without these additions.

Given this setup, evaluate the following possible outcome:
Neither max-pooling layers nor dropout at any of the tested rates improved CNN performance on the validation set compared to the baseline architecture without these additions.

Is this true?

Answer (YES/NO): YES